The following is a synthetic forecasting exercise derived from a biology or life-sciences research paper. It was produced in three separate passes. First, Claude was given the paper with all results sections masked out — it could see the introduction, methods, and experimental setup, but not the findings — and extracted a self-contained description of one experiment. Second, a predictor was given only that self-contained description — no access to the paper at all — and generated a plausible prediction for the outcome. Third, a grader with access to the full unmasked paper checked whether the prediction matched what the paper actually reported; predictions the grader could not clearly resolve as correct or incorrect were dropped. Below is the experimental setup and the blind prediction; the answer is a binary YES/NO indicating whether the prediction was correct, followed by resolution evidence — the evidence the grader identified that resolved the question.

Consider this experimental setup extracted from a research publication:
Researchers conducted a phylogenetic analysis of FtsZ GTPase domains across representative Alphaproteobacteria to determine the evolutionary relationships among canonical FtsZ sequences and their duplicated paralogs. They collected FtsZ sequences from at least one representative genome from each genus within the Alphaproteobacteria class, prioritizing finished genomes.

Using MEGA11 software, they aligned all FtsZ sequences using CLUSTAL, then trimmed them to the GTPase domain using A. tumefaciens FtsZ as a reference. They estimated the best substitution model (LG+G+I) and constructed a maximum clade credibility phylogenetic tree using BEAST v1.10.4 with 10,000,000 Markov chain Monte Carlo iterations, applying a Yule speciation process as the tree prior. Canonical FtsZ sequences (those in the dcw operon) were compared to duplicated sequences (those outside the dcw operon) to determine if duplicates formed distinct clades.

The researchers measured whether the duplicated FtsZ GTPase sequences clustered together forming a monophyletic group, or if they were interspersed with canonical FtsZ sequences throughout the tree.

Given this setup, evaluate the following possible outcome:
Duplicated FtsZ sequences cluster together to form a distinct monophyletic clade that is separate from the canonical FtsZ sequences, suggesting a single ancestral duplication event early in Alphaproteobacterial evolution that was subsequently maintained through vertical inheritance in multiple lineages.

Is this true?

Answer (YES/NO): NO